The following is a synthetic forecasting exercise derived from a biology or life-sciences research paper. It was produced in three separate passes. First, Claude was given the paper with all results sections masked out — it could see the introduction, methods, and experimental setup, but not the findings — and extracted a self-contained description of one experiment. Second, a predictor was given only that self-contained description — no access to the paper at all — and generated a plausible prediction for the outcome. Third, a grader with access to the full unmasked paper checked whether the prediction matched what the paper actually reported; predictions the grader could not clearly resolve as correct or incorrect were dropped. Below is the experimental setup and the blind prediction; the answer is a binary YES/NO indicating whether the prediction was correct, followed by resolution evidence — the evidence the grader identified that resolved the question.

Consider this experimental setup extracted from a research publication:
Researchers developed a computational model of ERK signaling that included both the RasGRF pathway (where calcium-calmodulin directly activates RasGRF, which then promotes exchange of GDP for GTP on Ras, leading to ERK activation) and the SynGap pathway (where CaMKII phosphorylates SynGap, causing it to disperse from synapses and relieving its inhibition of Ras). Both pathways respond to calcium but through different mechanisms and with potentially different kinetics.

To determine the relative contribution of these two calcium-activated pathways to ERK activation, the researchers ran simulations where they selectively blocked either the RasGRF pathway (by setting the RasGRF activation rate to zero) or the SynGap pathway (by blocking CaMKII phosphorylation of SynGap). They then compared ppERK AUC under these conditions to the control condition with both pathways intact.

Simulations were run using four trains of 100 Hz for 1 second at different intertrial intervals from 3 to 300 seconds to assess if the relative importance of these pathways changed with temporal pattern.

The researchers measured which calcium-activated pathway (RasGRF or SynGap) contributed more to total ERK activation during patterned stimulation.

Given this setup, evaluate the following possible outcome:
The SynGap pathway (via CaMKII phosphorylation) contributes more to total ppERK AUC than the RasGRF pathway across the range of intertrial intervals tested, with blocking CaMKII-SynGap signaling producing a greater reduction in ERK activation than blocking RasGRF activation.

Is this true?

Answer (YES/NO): YES